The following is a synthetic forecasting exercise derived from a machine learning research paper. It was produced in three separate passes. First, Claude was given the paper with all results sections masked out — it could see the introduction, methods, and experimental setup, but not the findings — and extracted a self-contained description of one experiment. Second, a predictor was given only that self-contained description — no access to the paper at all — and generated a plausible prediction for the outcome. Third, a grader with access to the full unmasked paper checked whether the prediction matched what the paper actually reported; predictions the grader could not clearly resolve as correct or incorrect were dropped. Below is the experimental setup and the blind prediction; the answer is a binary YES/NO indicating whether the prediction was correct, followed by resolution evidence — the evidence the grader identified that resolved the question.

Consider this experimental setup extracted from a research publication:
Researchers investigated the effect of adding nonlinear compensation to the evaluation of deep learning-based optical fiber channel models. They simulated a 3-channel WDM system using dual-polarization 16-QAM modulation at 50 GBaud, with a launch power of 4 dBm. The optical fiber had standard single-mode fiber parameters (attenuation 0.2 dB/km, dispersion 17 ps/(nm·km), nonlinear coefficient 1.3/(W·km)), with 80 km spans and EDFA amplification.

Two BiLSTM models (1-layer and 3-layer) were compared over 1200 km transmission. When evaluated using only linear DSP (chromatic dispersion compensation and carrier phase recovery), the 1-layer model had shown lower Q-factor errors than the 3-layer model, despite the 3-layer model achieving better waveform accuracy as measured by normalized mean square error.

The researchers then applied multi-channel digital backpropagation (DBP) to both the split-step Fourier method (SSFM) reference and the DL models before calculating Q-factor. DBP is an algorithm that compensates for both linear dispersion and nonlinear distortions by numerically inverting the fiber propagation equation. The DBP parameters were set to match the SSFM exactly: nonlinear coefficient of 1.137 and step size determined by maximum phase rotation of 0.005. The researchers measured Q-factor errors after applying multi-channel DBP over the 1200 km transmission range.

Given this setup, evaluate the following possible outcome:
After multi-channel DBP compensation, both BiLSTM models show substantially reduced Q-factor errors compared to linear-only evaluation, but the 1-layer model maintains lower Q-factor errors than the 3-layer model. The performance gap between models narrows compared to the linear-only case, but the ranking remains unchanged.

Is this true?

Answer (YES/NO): NO